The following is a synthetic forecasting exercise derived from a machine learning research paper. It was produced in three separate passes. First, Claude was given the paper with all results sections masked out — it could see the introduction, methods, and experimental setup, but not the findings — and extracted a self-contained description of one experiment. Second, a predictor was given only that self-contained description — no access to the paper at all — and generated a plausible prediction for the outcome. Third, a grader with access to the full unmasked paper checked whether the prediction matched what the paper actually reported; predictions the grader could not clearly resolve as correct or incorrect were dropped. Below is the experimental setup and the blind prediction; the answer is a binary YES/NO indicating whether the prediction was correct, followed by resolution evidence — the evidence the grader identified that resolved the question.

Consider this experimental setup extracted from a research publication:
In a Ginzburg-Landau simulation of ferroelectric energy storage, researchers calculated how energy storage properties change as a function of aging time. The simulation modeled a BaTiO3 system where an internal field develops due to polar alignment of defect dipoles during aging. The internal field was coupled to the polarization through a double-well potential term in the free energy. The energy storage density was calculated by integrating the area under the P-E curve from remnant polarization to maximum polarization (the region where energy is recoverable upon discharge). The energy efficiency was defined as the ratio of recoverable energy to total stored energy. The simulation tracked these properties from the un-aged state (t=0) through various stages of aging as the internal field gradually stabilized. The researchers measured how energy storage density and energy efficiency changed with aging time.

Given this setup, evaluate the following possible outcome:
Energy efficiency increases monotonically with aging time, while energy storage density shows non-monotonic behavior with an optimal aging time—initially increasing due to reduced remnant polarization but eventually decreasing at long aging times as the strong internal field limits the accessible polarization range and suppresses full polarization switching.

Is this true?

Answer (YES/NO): NO